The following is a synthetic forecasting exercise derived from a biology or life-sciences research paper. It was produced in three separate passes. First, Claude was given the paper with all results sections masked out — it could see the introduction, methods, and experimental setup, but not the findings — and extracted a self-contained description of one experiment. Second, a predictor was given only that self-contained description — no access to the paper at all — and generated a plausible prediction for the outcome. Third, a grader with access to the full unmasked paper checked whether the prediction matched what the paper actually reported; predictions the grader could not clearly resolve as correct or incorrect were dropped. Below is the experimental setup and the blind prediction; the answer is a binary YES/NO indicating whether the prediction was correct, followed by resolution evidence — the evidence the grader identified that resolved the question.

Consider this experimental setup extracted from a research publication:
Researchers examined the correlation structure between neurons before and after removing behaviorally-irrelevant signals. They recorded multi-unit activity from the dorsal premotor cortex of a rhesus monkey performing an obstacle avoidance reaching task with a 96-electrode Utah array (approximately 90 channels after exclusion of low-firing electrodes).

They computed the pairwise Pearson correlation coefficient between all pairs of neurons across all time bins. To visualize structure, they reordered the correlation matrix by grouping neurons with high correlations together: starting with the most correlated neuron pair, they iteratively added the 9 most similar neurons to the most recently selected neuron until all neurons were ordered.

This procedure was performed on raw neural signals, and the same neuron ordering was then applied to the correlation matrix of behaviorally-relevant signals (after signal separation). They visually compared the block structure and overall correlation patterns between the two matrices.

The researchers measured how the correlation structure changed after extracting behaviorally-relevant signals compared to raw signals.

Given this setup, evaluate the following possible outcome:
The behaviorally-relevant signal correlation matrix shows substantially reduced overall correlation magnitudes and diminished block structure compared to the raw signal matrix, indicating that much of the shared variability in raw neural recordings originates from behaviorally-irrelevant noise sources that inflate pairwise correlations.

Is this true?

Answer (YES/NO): NO